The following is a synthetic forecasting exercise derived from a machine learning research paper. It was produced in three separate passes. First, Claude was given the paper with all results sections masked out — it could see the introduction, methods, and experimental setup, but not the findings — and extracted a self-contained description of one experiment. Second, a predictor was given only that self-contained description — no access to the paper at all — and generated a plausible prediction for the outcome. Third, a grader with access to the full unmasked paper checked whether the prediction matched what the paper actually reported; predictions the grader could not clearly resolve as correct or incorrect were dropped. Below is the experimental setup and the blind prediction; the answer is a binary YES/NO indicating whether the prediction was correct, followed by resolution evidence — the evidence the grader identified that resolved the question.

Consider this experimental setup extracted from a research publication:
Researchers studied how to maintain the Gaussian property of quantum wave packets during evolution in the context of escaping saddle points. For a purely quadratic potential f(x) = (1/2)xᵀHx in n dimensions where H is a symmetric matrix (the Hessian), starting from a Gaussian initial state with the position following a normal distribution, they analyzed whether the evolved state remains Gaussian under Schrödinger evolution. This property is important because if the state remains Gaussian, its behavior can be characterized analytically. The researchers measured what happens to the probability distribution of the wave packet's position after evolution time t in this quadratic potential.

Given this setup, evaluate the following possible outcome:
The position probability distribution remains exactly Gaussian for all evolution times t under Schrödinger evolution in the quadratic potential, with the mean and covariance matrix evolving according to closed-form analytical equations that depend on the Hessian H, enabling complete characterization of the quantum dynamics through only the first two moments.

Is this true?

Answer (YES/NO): YES